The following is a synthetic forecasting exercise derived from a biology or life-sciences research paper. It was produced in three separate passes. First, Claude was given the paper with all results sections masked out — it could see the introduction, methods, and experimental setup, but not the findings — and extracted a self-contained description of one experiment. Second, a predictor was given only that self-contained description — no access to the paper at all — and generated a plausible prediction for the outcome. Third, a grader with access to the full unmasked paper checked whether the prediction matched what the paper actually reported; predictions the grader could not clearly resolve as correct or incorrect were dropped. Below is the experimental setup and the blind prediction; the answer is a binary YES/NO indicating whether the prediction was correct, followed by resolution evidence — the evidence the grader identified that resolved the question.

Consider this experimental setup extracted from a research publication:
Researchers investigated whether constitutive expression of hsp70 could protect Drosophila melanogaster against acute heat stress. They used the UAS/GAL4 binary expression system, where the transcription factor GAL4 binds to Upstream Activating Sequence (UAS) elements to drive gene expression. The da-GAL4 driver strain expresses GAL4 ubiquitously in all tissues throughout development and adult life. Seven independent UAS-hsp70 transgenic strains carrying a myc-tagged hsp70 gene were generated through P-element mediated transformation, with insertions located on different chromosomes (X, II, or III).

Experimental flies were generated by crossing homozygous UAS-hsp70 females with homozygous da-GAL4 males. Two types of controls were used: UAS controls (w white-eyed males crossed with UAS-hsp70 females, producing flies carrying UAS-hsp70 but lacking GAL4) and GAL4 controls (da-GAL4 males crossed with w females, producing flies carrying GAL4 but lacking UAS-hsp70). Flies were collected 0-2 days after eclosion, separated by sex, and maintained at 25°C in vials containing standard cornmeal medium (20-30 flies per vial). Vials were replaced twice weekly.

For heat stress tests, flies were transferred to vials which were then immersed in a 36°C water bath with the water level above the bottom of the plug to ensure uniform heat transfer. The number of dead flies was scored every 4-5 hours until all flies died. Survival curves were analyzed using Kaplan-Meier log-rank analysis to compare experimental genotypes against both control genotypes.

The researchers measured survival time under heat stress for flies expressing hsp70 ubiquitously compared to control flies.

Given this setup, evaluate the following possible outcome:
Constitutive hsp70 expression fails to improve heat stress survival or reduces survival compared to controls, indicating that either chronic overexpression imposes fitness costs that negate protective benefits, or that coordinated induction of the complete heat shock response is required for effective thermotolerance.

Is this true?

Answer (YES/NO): YES